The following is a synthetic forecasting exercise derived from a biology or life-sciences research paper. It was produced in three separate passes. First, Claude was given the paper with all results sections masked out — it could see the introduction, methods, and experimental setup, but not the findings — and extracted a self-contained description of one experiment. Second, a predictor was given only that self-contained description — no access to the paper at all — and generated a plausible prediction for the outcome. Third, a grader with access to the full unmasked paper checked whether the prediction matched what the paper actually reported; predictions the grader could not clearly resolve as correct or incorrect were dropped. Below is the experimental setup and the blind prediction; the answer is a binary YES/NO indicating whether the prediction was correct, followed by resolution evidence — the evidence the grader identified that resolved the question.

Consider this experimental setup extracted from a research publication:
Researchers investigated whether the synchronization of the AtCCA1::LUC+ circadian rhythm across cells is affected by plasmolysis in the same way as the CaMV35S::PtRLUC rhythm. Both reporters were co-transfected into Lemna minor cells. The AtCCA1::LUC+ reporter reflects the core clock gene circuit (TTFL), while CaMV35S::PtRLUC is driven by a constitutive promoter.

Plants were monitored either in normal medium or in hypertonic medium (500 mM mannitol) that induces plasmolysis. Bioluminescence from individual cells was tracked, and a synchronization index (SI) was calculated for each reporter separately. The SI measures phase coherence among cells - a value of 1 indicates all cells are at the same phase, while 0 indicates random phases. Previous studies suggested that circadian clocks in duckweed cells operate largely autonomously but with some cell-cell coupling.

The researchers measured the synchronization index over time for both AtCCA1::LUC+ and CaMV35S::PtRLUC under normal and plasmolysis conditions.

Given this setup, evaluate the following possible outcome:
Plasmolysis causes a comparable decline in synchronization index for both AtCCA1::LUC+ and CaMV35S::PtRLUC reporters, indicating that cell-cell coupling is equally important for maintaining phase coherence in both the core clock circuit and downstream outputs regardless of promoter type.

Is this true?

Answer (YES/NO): NO